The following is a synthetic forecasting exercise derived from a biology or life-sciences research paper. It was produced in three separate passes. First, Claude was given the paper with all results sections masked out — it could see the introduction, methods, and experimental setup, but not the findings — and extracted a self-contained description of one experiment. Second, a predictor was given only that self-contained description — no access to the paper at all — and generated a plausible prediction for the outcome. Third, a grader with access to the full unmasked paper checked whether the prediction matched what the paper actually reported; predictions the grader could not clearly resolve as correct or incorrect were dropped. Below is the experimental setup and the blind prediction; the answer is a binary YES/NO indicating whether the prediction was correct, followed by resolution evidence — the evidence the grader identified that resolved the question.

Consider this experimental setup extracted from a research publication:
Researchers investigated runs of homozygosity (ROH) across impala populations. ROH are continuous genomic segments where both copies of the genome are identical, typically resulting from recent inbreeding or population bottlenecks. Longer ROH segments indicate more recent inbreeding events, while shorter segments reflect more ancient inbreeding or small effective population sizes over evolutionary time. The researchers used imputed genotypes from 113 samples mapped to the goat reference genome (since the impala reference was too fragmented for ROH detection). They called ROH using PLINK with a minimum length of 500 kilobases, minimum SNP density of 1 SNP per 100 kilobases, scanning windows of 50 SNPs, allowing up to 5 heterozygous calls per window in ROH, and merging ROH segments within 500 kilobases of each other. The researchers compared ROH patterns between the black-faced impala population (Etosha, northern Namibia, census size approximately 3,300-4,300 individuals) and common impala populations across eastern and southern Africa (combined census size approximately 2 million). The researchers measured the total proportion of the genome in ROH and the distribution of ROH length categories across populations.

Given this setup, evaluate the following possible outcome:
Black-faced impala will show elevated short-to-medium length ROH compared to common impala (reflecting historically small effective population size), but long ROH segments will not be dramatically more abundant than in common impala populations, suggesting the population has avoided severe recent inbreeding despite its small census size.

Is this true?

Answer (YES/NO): NO